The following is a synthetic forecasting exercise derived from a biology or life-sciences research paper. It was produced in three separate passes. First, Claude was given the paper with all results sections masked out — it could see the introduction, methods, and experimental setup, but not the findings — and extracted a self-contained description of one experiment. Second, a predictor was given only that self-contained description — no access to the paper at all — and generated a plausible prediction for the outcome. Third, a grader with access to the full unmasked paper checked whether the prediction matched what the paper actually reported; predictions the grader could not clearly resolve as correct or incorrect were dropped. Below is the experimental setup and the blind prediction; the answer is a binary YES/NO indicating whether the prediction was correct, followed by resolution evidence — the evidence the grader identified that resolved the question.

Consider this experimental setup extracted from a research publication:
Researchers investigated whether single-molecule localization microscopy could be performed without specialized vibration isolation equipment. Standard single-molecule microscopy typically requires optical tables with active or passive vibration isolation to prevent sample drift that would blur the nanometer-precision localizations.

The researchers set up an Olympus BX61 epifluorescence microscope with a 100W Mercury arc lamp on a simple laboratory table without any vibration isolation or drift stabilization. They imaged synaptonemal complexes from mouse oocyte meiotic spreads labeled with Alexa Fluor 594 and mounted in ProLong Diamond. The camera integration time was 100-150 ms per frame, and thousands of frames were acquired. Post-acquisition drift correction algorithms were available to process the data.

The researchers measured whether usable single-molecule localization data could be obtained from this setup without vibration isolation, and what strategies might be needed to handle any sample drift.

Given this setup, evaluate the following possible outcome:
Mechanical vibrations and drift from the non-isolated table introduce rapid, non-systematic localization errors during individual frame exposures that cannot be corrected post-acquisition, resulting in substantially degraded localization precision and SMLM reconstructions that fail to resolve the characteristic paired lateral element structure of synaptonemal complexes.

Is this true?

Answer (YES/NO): NO